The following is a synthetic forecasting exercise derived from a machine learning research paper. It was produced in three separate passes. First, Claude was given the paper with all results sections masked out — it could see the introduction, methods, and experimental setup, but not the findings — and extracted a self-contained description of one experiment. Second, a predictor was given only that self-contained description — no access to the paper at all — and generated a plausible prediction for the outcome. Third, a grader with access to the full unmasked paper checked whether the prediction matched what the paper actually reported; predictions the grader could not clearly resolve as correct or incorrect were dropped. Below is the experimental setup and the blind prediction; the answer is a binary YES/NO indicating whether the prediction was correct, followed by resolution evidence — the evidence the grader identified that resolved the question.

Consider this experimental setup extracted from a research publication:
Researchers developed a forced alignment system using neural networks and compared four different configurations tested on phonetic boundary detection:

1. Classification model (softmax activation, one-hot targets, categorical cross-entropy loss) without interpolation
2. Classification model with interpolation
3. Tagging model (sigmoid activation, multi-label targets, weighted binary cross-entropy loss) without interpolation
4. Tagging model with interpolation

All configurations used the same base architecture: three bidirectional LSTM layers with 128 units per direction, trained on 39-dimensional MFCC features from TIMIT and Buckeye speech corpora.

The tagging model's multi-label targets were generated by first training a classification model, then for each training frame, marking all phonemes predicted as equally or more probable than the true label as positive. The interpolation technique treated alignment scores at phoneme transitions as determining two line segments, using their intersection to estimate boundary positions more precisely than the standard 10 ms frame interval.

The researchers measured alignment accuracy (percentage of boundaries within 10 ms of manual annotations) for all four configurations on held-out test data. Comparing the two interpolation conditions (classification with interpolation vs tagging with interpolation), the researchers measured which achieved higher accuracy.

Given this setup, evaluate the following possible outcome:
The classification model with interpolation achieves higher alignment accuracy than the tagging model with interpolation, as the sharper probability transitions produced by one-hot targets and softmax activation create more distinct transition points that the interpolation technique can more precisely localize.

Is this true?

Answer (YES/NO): YES